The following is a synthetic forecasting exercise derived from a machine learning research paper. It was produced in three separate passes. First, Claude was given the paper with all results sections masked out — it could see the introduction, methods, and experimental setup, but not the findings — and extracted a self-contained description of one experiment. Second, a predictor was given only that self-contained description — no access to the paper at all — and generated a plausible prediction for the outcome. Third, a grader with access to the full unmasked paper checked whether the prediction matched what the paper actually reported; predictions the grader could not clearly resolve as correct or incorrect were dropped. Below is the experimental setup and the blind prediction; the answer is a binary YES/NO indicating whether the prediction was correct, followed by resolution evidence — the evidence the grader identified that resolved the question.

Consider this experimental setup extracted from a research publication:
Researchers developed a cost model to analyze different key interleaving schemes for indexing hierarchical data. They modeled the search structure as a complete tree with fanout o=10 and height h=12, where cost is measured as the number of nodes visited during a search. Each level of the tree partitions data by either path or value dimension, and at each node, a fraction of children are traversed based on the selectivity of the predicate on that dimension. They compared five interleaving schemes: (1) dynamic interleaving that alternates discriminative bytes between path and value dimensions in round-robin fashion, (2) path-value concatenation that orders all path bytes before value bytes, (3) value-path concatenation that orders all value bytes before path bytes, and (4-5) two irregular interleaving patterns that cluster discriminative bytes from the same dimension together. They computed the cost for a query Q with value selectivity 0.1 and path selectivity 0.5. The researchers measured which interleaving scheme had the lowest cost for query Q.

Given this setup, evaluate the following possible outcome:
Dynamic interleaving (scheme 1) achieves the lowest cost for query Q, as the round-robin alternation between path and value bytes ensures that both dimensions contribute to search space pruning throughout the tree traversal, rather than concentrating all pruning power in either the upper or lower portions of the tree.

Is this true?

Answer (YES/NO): NO